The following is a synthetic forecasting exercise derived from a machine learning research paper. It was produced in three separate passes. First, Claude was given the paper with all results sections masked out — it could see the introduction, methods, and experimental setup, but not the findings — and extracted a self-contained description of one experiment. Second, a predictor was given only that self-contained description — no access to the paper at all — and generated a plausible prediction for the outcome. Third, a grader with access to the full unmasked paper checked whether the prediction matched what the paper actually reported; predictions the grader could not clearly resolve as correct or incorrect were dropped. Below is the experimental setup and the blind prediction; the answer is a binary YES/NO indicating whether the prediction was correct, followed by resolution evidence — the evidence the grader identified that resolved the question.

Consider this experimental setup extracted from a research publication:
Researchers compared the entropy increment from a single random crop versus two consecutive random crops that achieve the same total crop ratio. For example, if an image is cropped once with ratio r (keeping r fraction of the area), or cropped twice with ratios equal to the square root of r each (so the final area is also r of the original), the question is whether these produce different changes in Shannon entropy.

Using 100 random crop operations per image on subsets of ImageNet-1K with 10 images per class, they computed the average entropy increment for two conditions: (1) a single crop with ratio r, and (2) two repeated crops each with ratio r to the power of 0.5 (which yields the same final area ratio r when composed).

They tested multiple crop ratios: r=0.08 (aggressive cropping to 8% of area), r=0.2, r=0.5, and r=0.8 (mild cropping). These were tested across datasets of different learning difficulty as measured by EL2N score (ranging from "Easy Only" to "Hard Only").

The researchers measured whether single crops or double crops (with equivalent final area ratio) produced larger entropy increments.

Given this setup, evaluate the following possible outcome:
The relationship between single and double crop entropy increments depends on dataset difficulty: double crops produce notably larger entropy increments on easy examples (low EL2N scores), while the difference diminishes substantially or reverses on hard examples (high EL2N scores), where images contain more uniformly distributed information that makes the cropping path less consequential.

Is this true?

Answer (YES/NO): NO